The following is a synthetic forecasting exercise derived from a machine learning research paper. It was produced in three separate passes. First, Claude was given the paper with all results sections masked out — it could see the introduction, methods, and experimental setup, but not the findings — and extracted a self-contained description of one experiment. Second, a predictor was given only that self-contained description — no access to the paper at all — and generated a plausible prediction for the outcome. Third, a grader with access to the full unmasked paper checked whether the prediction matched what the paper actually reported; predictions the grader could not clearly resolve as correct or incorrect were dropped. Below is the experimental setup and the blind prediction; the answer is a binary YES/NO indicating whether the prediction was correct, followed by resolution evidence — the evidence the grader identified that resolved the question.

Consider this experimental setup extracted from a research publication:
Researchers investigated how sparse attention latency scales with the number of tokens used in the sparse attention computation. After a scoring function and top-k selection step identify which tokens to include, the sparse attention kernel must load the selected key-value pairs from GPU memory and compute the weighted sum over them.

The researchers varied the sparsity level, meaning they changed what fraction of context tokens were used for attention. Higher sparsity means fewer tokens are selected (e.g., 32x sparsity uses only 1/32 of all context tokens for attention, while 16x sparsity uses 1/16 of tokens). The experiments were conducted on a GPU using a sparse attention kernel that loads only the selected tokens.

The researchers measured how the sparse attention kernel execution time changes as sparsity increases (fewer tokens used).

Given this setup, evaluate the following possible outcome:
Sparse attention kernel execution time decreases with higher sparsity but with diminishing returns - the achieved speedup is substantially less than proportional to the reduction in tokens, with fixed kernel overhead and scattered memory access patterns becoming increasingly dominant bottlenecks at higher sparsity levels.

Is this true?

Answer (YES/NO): NO